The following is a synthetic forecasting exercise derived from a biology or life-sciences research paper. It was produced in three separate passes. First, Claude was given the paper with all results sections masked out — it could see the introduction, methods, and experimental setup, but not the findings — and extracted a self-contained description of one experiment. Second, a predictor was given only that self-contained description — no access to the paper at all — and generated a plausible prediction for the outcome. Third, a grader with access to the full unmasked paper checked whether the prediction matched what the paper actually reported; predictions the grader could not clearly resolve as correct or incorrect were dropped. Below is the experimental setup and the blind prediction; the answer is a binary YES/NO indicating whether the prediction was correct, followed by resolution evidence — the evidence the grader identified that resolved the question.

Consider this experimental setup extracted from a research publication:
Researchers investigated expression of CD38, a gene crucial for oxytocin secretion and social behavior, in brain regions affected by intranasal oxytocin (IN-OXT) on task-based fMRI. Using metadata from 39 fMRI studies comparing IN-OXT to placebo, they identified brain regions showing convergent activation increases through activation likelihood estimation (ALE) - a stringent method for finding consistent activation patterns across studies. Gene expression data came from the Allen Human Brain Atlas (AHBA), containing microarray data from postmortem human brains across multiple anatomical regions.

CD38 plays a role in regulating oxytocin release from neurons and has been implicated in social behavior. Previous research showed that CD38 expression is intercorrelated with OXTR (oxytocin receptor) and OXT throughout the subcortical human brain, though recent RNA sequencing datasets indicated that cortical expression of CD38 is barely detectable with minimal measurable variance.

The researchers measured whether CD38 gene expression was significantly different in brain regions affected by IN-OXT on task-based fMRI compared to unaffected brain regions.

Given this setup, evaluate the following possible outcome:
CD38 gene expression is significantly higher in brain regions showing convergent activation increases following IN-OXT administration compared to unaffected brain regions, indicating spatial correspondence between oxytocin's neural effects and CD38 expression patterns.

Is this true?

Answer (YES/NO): NO